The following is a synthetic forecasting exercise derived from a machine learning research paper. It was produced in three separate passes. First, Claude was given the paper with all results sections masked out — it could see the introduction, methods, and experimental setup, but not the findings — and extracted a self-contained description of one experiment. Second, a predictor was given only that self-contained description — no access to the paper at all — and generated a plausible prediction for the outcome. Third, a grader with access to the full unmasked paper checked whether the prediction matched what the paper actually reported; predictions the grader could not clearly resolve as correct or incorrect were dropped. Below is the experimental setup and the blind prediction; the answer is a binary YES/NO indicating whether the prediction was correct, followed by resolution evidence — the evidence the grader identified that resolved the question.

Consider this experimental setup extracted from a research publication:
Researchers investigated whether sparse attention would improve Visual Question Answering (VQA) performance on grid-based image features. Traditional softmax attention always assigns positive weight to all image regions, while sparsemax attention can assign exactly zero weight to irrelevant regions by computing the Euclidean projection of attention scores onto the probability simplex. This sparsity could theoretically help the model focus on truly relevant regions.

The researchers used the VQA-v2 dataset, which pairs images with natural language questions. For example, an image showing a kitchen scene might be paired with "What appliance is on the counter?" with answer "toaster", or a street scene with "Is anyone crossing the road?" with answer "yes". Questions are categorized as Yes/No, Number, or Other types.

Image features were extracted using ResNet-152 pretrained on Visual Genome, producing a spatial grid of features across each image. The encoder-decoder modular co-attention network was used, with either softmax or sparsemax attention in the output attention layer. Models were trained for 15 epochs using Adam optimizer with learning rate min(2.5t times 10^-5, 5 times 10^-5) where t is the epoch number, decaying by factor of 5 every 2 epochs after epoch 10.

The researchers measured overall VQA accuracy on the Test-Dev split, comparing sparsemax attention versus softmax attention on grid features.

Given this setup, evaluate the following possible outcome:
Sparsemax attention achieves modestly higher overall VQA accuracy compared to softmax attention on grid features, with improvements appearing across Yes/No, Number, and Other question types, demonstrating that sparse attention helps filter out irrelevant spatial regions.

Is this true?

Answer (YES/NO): NO